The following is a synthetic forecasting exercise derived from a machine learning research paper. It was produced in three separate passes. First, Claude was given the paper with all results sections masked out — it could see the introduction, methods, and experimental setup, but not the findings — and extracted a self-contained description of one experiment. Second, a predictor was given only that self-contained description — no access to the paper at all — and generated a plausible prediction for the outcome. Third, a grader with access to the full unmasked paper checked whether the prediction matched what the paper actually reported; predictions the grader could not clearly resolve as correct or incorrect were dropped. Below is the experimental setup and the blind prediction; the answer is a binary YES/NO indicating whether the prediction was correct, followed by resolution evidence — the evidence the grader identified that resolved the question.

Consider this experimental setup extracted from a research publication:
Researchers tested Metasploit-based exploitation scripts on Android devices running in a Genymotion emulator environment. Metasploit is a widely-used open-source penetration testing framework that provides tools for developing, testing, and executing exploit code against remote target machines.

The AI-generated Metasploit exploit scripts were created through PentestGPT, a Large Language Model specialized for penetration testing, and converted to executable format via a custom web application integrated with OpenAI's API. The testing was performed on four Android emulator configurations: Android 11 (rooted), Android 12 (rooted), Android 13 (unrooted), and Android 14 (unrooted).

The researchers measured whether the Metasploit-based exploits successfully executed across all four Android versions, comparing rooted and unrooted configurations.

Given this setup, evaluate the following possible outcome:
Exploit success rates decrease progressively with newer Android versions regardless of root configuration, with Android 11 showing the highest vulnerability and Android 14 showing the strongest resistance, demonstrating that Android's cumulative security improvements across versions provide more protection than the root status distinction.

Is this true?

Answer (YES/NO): NO